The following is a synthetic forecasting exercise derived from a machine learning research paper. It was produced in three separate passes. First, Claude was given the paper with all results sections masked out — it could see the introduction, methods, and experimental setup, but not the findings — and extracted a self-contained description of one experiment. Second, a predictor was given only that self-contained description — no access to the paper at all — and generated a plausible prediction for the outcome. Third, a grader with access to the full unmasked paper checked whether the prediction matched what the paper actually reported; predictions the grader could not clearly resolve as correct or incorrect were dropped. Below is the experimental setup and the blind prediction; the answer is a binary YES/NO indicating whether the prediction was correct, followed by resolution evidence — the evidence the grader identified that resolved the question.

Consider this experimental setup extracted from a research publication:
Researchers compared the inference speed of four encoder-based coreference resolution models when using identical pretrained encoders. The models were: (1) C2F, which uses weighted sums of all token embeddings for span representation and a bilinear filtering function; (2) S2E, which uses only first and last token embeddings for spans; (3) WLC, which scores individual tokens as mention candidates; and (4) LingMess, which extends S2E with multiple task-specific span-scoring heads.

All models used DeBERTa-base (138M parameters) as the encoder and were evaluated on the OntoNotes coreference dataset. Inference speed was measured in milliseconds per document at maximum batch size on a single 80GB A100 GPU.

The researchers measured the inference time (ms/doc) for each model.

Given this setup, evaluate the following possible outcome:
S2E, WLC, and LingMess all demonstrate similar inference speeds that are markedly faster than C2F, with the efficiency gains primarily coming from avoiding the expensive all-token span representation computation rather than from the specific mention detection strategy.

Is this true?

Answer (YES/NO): NO